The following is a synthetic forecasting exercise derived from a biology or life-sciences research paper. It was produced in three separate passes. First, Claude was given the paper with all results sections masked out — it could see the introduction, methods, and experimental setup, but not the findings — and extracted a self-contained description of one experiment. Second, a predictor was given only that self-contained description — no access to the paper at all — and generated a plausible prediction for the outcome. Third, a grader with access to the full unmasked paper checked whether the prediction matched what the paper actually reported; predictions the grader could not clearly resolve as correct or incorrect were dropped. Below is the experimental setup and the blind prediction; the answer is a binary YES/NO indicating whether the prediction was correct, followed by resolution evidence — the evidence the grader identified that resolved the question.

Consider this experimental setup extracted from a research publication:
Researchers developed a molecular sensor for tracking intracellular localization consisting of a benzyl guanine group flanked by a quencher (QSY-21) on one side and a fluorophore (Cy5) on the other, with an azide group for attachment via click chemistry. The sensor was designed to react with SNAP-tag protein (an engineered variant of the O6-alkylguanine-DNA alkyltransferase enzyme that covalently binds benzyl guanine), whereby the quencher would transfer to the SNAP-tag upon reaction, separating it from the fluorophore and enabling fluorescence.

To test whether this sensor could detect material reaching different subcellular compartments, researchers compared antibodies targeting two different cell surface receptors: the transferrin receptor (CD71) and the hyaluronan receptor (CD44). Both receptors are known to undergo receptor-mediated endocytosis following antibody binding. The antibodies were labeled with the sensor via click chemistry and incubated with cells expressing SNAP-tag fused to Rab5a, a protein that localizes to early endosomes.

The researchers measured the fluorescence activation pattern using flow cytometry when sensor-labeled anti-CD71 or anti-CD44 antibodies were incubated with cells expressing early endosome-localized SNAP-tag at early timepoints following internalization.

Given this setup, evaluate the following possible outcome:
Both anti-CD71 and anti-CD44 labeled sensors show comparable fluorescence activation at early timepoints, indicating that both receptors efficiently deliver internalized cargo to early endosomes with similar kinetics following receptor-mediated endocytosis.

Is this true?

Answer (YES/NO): NO